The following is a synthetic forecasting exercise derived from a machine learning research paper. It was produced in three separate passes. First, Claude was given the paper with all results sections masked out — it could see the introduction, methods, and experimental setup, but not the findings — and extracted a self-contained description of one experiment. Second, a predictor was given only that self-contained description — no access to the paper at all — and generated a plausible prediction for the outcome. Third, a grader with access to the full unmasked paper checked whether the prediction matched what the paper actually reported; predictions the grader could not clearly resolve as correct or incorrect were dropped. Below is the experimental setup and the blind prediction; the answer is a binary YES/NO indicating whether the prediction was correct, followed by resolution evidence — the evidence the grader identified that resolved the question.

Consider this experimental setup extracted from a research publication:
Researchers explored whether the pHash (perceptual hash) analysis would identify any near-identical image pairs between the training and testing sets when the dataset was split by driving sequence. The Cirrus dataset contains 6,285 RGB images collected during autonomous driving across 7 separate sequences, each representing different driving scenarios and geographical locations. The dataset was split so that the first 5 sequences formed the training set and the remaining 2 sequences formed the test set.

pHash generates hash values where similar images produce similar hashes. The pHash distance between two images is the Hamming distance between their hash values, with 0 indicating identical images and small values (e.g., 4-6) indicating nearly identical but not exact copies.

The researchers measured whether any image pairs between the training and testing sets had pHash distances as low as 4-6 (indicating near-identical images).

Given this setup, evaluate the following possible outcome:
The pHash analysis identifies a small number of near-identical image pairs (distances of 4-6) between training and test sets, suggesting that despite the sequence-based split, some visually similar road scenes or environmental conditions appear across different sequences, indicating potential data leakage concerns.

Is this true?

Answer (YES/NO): NO